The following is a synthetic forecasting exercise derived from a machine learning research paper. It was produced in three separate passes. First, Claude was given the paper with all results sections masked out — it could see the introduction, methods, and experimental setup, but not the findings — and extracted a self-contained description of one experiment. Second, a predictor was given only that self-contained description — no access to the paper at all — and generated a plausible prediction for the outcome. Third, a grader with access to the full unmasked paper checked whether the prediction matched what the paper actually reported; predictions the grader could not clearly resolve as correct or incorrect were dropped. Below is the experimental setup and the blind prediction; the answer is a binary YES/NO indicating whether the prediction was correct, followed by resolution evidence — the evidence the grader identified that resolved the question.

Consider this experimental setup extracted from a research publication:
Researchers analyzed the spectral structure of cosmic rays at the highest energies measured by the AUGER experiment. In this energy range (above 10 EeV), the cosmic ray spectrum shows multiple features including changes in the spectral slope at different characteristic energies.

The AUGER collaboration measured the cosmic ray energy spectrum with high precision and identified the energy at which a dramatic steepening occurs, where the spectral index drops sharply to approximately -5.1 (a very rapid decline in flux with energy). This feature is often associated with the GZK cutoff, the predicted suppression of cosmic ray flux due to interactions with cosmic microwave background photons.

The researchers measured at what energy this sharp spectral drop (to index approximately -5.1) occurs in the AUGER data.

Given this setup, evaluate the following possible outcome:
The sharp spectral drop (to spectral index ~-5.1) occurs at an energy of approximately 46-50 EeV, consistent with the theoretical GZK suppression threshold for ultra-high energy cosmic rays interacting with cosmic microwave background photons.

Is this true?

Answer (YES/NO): YES